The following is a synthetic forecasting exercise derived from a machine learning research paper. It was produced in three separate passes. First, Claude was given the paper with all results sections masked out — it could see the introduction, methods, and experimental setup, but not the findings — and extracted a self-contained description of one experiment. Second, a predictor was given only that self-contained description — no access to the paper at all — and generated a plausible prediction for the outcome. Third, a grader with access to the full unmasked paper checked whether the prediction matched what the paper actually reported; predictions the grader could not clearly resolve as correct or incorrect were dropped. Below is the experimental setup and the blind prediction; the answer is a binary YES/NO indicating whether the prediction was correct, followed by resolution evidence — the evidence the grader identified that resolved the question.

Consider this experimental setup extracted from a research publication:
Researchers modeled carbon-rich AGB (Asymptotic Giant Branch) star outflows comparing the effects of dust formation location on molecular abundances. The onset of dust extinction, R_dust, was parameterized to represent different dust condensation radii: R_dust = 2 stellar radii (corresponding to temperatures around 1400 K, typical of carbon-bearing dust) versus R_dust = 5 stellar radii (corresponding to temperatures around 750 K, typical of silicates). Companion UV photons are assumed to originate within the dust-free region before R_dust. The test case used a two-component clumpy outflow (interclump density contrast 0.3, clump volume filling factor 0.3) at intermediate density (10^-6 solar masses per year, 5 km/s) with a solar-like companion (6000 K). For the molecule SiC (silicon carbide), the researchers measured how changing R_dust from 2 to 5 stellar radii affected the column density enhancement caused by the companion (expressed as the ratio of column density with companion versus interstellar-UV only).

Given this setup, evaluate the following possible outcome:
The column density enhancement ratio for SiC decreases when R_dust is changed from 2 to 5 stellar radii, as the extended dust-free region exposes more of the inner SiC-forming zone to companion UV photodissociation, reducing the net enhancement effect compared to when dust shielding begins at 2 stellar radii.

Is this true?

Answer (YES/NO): YES